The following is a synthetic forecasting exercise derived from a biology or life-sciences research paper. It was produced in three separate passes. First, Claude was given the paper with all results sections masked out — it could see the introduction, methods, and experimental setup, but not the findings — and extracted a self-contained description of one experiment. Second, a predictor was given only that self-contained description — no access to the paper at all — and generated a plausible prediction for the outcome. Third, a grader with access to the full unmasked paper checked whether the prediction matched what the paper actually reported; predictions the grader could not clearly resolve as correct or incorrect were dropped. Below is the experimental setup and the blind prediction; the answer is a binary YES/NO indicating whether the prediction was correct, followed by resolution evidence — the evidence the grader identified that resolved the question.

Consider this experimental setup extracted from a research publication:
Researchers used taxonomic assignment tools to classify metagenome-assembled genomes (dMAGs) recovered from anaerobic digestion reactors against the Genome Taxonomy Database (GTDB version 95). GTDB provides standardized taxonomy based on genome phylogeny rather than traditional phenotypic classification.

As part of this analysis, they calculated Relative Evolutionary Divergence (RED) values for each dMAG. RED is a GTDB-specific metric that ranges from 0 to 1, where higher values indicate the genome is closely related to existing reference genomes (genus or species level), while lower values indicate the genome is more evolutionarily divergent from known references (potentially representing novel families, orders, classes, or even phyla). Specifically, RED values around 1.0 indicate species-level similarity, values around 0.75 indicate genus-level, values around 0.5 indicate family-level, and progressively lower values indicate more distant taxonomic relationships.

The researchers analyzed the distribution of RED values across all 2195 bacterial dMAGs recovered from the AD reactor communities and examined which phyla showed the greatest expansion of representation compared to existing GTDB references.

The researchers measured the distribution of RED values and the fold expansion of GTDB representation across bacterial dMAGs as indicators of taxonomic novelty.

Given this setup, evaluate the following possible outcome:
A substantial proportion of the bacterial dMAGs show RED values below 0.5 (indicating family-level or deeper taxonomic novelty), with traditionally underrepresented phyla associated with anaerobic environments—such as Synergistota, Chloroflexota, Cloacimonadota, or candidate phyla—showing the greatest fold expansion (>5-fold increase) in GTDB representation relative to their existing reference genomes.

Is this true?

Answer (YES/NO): NO